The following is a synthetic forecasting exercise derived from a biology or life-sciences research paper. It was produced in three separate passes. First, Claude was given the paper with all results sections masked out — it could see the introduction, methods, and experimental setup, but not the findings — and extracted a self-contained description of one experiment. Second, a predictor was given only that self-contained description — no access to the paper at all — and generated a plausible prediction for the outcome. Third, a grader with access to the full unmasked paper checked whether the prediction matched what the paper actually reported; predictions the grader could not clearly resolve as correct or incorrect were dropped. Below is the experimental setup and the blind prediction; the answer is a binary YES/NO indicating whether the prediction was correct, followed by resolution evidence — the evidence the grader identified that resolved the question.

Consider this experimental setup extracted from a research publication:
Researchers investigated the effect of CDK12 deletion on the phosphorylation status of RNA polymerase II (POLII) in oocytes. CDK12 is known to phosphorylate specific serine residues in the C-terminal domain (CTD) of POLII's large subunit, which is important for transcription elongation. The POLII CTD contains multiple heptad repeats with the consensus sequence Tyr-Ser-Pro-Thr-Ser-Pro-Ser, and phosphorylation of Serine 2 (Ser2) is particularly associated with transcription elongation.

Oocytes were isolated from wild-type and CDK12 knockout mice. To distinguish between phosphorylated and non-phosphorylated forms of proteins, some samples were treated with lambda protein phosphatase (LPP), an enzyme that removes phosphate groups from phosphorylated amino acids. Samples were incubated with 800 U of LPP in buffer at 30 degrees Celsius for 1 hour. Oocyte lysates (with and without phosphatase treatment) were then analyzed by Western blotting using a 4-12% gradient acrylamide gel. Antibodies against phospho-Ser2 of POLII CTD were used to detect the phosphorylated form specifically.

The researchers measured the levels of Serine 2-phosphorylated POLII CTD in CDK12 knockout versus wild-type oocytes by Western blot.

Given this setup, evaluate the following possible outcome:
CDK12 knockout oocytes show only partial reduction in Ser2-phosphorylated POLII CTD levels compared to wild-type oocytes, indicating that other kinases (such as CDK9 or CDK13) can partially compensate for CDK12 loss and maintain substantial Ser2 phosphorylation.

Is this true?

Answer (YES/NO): YES